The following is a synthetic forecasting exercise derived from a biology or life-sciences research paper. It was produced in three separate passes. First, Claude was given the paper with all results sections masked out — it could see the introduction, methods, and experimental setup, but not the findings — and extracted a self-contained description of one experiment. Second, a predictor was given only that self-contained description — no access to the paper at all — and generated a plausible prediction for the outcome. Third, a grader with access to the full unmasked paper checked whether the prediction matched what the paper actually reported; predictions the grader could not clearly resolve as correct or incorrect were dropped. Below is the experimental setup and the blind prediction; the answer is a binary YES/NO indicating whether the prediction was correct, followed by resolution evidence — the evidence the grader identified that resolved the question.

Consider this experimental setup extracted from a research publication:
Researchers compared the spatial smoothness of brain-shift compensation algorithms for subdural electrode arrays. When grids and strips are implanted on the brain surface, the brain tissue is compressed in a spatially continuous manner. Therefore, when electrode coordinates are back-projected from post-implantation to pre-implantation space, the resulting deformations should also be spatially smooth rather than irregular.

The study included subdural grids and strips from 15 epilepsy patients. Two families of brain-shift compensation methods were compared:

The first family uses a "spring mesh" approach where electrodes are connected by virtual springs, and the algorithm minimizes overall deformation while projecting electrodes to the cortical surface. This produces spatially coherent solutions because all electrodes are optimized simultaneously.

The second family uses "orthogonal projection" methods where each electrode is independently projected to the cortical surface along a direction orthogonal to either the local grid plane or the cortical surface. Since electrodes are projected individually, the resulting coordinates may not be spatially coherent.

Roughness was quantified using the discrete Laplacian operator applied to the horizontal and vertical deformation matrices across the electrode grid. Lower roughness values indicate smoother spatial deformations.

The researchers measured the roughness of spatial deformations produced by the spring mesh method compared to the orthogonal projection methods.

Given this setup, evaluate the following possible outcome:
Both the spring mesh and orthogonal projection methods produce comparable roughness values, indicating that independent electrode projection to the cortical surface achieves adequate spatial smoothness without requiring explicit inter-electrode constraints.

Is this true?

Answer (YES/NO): NO